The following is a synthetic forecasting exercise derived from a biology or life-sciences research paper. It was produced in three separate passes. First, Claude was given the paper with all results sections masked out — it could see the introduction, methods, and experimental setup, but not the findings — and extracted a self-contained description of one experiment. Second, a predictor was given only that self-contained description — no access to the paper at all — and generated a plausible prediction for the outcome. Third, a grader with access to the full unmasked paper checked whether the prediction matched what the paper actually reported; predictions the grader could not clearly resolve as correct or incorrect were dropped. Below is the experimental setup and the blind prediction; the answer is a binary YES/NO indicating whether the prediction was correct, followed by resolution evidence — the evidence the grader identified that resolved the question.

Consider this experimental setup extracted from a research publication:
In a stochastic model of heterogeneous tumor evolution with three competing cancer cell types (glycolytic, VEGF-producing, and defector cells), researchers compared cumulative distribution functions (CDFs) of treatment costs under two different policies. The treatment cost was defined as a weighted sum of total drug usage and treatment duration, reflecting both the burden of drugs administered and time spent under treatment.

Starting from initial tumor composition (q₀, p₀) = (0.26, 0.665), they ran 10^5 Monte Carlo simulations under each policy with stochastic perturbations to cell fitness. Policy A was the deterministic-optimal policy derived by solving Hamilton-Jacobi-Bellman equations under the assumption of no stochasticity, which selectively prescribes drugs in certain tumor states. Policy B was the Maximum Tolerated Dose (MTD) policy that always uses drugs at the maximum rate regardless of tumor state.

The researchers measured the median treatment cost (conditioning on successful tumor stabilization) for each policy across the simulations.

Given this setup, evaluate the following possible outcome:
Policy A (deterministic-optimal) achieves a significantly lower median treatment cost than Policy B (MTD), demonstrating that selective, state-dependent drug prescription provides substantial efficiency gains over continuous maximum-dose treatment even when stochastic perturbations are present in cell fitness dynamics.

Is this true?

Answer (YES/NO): YES